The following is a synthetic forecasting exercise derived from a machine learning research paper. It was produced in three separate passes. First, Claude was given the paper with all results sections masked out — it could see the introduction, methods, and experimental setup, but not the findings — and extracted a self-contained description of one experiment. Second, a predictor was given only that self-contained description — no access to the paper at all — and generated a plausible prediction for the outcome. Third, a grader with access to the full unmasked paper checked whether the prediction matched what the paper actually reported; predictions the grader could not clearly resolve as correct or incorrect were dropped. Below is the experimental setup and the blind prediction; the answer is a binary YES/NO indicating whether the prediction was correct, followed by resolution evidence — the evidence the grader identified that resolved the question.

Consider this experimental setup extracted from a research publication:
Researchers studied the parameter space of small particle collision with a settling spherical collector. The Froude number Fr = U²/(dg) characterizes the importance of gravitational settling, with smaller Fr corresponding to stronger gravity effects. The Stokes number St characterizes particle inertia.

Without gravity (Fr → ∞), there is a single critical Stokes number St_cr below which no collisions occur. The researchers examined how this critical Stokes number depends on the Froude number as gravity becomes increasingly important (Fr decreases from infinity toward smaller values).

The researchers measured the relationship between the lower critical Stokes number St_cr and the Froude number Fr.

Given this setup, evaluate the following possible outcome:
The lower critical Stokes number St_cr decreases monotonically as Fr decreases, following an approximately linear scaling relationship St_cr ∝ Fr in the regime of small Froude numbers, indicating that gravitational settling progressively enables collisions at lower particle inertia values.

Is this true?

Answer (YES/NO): NO